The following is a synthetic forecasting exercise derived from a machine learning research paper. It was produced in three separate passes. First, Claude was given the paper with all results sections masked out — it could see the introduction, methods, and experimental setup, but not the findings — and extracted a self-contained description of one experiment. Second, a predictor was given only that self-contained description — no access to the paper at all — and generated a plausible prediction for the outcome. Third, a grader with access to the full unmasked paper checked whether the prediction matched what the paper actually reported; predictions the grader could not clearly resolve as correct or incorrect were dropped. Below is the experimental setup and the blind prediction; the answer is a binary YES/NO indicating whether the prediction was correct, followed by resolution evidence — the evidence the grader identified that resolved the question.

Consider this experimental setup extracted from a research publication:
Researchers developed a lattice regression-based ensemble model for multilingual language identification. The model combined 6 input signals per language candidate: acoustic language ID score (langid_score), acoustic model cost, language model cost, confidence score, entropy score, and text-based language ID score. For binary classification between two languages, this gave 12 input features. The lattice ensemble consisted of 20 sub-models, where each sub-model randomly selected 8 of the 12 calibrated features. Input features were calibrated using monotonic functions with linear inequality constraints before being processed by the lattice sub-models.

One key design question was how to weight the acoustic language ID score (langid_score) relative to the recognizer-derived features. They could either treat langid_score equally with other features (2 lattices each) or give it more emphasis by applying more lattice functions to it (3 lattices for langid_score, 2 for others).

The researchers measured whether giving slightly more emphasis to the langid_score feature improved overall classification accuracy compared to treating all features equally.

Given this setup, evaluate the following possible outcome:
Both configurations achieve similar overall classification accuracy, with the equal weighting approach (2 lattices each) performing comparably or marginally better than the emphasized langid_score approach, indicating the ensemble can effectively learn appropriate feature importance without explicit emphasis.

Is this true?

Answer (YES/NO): NO